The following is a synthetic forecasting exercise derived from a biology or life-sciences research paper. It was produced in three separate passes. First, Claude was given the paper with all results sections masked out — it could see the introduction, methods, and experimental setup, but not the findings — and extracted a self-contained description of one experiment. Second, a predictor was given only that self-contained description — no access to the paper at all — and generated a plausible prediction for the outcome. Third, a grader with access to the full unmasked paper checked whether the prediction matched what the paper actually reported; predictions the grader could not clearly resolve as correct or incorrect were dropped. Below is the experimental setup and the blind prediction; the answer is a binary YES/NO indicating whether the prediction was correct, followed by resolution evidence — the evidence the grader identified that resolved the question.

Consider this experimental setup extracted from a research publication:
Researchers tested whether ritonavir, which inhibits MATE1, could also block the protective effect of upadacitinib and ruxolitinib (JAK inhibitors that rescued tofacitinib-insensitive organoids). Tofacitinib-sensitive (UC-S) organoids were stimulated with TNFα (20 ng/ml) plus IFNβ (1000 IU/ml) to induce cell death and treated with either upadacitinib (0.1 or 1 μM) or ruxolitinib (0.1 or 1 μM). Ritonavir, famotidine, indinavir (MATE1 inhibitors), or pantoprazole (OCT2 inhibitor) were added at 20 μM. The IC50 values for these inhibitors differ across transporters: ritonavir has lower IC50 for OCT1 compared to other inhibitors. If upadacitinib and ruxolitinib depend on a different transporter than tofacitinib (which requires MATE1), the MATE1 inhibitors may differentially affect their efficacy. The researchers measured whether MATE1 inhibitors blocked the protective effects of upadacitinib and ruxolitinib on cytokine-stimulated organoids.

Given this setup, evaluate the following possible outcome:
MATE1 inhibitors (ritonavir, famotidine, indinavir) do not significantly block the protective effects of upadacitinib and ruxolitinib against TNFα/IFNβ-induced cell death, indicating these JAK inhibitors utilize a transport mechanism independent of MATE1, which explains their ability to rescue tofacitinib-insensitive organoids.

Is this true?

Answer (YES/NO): NO